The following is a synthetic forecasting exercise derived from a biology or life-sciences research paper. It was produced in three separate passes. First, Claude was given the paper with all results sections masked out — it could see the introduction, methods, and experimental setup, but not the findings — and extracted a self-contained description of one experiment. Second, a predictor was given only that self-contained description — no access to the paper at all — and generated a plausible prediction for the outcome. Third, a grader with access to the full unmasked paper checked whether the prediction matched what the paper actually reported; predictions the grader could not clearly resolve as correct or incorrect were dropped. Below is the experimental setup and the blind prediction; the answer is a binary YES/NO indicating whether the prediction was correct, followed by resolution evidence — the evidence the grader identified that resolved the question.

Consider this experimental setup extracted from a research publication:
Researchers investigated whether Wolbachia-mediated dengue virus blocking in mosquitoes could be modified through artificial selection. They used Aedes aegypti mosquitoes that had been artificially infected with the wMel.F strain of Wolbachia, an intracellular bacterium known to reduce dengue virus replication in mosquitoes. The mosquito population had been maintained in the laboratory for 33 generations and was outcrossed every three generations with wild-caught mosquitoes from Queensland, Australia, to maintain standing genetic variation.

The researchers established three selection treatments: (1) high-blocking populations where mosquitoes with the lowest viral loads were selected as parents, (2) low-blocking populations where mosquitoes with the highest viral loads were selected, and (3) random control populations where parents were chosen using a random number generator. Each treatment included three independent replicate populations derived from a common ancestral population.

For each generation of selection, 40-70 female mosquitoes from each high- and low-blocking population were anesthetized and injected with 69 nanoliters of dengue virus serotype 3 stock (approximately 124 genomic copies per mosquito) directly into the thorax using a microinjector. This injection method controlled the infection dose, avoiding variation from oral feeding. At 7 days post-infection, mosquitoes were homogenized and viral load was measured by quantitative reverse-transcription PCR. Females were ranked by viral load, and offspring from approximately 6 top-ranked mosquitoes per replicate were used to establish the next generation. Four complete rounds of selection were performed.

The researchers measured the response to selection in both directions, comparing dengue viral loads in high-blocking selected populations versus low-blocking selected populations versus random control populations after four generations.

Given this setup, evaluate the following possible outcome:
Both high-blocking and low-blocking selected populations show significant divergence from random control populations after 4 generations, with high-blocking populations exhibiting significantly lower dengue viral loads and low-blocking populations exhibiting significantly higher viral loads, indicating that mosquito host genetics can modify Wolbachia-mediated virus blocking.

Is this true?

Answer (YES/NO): NO